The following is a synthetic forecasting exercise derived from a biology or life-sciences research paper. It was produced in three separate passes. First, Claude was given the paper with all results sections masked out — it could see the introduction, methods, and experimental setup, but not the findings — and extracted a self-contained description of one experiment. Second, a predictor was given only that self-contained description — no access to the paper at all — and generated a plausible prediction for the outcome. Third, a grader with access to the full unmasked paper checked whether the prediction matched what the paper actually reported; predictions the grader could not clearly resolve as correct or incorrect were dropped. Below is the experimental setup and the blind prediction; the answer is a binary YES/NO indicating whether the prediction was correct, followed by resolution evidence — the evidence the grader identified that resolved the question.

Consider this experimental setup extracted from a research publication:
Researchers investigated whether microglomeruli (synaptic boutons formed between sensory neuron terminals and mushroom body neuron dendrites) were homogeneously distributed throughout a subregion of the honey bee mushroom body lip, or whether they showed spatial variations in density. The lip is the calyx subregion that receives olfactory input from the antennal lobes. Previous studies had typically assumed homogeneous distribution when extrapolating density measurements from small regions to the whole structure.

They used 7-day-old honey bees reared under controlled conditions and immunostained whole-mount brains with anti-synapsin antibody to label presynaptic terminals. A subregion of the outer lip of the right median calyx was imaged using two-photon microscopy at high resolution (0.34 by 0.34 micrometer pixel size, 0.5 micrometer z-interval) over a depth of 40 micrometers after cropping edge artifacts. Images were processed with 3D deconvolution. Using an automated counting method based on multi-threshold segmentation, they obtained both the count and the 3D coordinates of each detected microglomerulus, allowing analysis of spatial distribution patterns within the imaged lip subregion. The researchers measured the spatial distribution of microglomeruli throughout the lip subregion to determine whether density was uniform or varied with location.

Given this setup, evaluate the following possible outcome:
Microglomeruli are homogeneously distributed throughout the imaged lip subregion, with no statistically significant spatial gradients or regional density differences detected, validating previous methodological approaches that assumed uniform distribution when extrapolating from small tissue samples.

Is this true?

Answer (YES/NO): NO